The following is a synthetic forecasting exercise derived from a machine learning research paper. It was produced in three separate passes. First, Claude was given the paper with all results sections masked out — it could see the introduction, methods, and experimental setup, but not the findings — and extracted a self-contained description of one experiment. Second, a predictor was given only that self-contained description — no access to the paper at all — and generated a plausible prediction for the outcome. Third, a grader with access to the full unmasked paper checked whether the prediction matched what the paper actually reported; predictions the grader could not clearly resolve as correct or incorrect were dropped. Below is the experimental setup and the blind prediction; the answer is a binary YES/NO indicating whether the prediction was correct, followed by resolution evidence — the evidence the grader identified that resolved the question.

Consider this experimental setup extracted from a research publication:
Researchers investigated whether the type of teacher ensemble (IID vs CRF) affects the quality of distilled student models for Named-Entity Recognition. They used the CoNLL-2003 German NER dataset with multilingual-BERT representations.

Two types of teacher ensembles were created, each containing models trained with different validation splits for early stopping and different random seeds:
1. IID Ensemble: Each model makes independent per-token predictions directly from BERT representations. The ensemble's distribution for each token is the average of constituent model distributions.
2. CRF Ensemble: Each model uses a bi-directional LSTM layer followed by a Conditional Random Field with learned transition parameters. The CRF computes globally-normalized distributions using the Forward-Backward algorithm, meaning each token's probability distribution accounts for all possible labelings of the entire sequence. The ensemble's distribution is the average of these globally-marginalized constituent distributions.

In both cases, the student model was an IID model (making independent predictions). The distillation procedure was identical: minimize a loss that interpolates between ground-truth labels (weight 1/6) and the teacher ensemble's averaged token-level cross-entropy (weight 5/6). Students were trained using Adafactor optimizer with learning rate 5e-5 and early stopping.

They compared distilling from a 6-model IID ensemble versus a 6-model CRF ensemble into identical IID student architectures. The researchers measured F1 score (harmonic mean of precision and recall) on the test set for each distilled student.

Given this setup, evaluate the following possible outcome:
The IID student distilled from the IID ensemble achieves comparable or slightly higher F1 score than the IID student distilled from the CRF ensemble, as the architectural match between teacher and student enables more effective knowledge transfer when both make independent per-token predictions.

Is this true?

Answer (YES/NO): NO